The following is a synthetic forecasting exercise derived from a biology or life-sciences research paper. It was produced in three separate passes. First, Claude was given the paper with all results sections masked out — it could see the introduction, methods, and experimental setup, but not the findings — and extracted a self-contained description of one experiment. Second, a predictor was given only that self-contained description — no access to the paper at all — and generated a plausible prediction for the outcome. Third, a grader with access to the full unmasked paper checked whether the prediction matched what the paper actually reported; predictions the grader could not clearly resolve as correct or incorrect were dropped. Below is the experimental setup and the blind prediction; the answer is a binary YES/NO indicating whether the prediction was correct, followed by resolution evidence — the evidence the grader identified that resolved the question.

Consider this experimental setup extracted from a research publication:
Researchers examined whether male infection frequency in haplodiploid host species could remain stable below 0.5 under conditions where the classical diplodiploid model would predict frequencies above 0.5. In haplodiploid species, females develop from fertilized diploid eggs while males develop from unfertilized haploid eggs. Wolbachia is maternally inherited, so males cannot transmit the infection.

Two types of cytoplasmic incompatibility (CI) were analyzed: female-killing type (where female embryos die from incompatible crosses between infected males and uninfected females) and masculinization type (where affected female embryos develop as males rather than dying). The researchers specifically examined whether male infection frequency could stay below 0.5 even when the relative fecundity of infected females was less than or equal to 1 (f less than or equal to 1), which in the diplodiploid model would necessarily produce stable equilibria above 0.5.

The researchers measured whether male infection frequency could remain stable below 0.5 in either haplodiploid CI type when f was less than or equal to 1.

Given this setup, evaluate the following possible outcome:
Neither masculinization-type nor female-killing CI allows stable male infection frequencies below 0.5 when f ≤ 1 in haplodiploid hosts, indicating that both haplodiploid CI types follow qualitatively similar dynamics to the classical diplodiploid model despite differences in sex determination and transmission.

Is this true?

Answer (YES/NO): NO